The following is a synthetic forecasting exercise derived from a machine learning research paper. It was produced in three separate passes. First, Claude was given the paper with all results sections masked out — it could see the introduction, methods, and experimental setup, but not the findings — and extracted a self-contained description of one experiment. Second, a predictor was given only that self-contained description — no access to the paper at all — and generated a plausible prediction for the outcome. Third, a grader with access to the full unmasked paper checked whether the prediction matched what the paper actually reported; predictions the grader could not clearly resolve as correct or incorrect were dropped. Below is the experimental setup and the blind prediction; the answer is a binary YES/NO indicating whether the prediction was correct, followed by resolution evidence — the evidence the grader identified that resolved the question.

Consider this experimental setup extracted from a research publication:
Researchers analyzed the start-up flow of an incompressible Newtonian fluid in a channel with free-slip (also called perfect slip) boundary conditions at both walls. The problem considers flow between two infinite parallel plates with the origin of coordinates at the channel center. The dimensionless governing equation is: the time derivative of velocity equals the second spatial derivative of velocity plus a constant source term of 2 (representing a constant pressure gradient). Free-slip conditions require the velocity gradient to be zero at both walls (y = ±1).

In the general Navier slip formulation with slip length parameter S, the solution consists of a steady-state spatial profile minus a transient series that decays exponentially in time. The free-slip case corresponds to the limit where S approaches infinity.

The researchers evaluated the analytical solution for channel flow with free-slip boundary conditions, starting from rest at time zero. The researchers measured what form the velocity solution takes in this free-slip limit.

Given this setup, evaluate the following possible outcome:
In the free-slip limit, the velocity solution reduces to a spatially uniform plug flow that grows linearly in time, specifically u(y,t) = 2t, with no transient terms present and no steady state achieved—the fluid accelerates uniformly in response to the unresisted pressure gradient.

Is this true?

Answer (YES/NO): YES